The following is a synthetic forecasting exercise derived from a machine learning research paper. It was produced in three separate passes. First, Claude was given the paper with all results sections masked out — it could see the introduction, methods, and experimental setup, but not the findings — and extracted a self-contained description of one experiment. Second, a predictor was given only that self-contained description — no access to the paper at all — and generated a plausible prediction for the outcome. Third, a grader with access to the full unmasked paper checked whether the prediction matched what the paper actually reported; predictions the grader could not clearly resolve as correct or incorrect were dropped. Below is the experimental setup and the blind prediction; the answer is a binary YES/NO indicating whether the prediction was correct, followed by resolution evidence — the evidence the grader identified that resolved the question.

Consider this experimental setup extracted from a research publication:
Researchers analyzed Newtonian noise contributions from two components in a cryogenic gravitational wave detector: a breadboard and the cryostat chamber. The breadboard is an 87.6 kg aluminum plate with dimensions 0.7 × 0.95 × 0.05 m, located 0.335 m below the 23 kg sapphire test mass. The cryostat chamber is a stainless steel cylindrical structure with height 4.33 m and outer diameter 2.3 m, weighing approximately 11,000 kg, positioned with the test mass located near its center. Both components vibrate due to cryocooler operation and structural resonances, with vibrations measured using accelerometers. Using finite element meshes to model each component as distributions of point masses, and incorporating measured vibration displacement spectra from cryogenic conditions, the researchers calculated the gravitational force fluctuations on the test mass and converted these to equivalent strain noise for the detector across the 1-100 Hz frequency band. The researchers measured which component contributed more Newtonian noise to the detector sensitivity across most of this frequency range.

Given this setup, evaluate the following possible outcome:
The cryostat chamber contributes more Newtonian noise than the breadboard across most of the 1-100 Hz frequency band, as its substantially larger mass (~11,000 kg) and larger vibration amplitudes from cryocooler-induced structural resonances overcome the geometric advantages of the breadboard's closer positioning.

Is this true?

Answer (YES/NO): NO